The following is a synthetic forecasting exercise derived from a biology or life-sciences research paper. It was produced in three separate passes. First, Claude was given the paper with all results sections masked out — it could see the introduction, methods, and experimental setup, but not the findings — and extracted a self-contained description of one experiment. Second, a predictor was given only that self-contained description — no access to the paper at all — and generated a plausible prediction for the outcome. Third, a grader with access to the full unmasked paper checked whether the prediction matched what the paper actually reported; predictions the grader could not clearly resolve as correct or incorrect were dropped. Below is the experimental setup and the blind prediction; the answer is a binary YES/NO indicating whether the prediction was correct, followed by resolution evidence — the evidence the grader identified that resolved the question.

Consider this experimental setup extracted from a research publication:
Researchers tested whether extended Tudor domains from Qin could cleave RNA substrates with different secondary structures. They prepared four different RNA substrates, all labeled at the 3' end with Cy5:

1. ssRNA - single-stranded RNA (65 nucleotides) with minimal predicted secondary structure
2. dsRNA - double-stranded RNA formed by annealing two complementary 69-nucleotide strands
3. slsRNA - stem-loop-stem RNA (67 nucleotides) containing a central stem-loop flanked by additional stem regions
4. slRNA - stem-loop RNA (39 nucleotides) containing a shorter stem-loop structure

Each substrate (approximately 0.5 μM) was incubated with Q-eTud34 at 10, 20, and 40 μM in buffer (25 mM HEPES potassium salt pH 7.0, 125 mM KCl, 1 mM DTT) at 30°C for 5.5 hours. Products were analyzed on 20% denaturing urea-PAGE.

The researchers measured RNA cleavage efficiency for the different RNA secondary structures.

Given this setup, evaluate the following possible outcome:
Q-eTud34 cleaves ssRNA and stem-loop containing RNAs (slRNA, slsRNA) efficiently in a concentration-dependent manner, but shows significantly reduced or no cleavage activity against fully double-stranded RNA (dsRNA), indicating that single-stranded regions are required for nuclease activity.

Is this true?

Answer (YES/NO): NO